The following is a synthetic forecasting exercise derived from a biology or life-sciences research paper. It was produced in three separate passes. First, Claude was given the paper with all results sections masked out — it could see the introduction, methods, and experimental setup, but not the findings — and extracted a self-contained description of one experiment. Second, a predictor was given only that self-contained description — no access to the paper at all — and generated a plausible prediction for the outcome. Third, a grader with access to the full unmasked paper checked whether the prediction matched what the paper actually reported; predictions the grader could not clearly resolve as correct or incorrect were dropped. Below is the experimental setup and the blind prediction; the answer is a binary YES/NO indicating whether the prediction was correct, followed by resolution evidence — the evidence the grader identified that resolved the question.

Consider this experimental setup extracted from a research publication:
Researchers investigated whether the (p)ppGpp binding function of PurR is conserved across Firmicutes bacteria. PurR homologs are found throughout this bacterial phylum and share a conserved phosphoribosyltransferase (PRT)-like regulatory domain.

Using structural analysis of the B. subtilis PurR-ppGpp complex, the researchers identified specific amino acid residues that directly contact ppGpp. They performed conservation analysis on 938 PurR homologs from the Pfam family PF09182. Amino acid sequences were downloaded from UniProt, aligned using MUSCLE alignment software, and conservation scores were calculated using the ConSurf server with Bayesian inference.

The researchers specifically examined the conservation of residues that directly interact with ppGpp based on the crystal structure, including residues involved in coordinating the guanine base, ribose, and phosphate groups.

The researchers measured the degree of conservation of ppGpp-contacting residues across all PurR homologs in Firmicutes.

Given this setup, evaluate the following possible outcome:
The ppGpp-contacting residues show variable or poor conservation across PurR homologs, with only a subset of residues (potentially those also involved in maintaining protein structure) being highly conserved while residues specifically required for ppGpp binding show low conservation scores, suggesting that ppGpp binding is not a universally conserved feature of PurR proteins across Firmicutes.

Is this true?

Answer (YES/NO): NO